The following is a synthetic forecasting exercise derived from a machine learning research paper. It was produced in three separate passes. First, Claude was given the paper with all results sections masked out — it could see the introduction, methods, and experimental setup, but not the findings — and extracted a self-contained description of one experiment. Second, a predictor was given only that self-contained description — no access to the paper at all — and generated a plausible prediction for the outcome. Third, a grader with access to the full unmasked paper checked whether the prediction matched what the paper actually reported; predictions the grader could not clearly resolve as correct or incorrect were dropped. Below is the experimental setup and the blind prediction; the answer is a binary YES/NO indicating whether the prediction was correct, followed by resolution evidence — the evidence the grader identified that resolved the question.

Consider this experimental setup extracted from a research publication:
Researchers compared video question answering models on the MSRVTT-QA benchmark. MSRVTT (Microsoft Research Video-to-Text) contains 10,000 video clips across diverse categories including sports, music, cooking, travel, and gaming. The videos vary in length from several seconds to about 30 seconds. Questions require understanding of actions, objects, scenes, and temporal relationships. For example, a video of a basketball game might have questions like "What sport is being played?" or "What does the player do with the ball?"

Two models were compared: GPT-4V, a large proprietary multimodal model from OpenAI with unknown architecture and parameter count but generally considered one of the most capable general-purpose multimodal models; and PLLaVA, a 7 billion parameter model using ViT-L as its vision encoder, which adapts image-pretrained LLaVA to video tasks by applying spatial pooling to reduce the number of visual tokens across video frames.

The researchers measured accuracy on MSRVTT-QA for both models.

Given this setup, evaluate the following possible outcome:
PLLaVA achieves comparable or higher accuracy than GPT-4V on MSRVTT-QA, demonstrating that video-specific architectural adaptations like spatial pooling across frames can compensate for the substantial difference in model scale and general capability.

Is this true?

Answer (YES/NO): YES